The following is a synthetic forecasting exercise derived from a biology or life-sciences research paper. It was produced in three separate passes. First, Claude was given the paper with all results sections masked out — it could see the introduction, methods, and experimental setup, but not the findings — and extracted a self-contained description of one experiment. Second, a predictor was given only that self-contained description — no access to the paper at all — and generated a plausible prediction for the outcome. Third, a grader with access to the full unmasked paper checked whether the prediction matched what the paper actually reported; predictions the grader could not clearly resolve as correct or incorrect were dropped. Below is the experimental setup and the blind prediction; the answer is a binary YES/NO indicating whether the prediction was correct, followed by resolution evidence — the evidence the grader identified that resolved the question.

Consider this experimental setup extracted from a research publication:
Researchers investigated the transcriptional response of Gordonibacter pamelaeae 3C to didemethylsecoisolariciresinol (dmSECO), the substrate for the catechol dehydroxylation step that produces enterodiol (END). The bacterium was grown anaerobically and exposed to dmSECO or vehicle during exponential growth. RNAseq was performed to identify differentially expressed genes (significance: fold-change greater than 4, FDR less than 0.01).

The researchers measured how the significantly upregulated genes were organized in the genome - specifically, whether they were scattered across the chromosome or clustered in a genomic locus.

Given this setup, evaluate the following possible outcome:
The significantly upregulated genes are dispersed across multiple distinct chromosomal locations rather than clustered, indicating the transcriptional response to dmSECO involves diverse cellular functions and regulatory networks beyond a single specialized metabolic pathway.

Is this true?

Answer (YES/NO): NO